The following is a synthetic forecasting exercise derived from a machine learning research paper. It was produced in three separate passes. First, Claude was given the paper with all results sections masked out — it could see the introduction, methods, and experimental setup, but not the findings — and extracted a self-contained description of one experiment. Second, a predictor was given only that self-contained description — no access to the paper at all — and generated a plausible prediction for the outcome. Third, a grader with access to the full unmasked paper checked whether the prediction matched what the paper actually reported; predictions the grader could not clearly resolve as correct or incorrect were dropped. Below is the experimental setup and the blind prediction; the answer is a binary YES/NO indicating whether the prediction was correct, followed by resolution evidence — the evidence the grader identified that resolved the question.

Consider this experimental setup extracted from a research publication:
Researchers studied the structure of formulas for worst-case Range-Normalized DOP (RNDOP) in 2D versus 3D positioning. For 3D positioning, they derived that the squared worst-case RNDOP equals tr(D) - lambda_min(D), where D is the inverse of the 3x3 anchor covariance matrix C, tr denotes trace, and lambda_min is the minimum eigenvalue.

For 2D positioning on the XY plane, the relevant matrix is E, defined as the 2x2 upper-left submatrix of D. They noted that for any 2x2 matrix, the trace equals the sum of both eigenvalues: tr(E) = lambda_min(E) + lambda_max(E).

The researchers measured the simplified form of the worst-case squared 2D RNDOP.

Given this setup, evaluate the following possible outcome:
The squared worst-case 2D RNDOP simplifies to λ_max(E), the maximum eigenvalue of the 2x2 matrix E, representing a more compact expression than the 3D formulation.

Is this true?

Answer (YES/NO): YES